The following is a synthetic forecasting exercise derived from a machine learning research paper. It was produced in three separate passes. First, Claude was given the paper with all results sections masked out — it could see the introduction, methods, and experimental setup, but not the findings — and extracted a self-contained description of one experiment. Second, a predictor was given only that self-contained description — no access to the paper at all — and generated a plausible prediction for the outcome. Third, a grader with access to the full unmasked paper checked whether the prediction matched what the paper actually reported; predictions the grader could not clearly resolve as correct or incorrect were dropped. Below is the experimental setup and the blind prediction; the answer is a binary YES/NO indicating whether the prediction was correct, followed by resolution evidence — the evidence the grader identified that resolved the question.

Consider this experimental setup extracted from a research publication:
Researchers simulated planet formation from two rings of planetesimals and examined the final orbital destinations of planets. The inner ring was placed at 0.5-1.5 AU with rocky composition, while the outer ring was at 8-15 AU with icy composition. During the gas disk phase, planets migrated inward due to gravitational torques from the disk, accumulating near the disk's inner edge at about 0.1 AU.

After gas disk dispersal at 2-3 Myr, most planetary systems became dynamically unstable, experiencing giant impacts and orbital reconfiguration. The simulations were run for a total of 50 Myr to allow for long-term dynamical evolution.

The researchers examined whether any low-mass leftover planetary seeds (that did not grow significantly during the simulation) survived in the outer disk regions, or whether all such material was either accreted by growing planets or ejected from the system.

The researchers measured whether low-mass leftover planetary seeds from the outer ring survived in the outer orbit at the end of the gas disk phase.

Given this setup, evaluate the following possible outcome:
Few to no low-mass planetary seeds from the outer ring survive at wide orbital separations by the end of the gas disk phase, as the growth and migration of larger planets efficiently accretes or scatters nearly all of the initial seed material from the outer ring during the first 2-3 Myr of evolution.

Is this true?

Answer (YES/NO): NO